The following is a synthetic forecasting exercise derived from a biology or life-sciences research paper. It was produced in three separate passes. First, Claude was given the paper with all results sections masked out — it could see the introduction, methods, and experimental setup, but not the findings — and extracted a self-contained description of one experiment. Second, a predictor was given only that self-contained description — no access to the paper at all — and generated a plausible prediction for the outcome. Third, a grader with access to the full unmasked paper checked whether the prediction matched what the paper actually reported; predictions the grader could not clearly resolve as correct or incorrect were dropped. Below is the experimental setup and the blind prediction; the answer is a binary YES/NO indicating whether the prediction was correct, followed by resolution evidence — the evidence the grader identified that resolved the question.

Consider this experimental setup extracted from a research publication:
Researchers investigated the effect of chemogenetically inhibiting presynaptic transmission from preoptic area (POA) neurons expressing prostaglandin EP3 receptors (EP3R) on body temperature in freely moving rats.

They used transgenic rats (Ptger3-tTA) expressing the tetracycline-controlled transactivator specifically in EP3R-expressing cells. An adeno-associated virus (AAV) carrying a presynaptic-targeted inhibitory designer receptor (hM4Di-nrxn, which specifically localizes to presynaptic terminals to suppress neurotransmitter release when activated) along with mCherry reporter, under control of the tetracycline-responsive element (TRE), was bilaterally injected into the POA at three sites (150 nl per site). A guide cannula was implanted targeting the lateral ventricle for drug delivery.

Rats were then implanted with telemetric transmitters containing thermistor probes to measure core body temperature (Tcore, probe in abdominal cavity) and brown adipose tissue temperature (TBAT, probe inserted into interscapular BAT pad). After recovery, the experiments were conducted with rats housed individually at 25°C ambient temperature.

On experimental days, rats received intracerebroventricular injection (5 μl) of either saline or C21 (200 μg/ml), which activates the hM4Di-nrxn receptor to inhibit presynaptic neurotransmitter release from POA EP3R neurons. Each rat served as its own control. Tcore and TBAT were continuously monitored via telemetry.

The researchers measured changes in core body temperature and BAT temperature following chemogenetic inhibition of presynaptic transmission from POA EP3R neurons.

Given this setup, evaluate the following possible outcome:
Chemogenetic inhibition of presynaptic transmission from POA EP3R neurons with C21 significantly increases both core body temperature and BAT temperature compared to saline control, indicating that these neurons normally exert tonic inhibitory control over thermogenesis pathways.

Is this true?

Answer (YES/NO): YES